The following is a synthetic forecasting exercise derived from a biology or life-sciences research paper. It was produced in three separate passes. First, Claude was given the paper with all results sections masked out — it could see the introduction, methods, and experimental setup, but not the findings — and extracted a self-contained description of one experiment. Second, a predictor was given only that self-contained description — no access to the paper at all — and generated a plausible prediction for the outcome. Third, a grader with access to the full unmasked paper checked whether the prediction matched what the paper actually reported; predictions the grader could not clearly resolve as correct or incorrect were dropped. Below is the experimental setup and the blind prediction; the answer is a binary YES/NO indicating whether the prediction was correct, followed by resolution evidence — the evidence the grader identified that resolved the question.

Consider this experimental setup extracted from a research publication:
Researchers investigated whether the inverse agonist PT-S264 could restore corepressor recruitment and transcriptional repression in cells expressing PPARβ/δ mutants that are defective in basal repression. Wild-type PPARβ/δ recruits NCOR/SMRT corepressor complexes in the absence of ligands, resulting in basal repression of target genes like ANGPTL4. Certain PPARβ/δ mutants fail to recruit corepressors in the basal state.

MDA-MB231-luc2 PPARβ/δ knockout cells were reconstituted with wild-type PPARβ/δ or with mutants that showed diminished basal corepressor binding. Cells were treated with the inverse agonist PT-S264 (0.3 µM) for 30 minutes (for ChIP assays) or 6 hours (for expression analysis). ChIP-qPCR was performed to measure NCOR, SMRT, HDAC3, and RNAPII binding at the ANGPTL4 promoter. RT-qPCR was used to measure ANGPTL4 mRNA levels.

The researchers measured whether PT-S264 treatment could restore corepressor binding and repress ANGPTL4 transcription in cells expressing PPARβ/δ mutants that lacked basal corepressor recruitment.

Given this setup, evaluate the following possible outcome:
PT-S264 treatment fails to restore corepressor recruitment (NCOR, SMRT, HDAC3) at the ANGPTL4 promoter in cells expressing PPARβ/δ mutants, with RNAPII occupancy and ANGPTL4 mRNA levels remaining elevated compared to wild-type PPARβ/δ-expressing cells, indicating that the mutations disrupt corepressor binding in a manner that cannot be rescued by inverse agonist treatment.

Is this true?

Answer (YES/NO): NO